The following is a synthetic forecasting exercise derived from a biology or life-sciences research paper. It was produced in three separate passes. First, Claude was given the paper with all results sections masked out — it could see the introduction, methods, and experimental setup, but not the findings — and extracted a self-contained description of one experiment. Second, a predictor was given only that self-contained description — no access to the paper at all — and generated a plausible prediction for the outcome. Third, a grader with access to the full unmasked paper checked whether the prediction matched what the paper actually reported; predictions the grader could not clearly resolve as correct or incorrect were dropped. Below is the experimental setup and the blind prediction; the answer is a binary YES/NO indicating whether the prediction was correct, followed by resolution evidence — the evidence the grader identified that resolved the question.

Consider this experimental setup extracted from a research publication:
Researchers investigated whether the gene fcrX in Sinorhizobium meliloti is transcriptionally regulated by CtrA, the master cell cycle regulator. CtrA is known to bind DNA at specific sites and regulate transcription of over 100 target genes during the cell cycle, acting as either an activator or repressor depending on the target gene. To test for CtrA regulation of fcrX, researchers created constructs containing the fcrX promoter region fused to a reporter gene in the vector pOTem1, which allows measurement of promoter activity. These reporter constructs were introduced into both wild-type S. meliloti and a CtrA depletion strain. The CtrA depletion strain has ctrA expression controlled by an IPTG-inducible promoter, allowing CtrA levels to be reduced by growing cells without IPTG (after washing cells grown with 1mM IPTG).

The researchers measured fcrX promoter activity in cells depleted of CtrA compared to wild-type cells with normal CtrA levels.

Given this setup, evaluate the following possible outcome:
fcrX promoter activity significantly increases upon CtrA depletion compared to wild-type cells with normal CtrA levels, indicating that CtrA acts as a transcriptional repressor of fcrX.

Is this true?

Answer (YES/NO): NO